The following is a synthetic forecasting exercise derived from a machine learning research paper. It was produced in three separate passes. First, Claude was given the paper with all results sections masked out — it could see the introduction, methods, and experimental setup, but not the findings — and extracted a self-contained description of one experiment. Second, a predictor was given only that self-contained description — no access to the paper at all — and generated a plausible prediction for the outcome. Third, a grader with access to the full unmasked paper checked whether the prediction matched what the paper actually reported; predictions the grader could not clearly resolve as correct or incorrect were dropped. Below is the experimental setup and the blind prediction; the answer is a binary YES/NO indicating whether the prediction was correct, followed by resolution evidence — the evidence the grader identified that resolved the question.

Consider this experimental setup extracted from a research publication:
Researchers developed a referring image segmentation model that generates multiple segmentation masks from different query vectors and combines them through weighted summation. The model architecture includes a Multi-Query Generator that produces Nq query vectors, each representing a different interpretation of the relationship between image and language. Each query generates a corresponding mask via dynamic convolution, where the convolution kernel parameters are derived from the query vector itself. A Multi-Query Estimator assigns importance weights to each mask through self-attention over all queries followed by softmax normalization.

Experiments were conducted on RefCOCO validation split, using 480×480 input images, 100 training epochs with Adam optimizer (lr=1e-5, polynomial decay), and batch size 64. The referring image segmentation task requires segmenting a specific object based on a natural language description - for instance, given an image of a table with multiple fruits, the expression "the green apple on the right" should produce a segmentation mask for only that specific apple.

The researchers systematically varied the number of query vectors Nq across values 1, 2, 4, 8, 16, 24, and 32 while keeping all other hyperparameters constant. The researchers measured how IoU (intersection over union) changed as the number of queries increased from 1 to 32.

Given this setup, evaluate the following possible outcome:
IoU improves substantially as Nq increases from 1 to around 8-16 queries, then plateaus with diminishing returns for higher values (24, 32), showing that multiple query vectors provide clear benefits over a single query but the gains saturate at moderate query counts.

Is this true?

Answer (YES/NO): NO